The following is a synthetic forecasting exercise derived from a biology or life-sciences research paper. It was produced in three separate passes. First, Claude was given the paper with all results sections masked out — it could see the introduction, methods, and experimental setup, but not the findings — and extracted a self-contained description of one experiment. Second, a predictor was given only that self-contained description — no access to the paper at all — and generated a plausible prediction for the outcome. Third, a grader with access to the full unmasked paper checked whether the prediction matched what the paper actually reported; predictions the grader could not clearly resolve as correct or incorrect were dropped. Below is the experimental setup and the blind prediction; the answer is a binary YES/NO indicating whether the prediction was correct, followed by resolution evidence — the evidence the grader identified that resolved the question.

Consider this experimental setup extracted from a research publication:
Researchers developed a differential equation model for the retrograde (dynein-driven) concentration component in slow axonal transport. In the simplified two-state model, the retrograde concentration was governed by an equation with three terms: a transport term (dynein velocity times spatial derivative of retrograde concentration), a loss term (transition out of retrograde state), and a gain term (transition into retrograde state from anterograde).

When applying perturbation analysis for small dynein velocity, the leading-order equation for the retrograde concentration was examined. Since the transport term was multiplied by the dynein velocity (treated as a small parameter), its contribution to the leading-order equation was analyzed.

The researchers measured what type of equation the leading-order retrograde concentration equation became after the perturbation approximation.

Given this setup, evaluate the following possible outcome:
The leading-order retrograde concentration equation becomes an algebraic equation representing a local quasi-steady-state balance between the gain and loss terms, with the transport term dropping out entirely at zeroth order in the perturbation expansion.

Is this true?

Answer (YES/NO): YES